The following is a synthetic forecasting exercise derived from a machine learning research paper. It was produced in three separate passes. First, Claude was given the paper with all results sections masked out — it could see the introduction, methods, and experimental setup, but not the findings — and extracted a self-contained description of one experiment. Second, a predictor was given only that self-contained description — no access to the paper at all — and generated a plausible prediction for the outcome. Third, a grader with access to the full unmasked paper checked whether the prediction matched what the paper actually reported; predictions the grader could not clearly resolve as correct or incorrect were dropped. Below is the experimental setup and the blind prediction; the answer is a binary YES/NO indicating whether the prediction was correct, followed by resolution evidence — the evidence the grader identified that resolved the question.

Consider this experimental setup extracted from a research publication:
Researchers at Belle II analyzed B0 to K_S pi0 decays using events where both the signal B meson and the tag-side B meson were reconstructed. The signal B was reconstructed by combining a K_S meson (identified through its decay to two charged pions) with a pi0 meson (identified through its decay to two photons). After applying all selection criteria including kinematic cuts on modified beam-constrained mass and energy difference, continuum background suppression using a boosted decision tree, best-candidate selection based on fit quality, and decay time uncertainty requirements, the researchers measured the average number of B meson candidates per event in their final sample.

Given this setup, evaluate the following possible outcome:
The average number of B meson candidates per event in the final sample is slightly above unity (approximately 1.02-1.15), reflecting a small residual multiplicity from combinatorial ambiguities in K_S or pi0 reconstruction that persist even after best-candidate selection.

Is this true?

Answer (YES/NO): NO